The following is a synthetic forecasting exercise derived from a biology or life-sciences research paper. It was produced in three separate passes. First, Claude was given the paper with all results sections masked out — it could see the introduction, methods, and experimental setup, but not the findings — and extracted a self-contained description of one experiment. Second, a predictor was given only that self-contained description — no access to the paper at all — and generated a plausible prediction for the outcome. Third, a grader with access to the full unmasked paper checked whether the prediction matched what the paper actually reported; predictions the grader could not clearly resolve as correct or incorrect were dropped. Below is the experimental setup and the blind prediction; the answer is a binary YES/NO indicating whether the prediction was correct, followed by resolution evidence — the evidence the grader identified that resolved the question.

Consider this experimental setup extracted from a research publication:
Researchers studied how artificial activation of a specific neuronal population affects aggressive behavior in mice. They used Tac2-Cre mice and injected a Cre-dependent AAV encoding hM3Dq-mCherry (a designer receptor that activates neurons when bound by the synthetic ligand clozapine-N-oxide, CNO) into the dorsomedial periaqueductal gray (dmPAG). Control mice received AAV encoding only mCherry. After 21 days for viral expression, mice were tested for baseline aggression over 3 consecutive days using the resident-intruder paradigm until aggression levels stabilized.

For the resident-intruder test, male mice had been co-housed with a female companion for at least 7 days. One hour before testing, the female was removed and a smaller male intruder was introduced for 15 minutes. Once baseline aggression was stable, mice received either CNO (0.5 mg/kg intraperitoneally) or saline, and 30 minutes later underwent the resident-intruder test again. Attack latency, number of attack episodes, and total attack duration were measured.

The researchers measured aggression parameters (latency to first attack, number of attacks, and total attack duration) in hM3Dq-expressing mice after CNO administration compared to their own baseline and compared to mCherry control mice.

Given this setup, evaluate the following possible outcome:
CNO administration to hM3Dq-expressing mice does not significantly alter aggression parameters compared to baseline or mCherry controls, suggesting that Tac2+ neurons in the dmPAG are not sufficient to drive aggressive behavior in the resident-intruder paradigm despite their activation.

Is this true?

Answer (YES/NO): NO